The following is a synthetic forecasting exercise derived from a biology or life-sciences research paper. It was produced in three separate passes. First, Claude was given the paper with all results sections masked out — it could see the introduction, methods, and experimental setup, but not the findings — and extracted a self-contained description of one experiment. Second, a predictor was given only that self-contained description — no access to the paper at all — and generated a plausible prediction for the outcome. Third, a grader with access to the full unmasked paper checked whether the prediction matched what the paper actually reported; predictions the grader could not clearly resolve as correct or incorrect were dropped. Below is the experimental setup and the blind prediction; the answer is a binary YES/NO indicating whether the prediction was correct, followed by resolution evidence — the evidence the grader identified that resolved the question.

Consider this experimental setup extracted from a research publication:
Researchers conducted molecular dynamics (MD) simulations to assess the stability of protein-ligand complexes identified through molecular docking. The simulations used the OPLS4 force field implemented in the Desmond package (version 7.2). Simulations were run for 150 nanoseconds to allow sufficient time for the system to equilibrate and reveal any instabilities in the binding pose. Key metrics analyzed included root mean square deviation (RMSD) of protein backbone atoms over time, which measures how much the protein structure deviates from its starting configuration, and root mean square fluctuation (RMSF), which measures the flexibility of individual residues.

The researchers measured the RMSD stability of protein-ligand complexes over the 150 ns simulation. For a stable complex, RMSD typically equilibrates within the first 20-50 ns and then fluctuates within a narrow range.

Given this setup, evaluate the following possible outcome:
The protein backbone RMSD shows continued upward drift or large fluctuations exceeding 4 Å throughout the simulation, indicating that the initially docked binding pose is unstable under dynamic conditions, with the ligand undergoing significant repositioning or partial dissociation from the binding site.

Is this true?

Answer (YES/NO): NO